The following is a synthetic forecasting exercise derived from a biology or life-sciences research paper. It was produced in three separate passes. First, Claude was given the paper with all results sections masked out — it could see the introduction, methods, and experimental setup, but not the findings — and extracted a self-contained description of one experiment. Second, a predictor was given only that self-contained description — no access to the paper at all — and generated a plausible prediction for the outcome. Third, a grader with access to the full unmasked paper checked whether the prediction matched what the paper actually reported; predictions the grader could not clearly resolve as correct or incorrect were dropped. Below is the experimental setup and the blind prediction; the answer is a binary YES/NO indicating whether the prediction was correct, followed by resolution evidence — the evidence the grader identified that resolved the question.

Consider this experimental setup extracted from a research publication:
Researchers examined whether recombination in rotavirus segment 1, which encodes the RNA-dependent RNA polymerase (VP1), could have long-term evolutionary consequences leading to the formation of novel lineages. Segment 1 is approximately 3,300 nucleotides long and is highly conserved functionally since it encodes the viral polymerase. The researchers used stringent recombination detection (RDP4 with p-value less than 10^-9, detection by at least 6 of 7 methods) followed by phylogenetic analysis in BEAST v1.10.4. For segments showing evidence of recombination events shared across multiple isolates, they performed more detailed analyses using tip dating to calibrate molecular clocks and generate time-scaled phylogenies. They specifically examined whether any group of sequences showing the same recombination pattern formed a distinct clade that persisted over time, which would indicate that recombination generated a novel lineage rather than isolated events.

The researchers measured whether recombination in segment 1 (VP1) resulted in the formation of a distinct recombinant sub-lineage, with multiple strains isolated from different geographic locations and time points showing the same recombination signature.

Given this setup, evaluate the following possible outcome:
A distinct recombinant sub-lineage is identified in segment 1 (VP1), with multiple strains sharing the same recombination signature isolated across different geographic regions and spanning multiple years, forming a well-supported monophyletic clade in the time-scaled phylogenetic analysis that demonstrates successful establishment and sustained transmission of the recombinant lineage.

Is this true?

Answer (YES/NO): YES